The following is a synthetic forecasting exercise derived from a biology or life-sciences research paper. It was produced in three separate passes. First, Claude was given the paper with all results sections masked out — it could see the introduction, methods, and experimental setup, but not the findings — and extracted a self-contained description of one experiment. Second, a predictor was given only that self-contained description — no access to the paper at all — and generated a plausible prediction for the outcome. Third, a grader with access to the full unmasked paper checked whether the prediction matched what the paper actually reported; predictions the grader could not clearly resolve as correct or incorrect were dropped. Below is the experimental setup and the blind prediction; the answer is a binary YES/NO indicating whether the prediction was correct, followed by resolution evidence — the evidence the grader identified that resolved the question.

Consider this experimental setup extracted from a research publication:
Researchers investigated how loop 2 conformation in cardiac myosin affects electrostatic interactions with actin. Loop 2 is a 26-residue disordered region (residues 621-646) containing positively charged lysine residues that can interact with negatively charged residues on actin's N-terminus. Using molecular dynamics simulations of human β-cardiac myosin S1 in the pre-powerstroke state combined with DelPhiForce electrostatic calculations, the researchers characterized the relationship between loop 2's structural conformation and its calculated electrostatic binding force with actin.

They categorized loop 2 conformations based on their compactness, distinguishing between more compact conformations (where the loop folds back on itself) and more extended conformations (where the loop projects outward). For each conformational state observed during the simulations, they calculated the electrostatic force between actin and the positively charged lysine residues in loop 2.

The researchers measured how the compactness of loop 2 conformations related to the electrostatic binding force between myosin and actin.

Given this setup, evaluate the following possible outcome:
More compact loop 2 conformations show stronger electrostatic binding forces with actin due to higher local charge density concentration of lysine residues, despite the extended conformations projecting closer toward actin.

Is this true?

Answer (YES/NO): NO